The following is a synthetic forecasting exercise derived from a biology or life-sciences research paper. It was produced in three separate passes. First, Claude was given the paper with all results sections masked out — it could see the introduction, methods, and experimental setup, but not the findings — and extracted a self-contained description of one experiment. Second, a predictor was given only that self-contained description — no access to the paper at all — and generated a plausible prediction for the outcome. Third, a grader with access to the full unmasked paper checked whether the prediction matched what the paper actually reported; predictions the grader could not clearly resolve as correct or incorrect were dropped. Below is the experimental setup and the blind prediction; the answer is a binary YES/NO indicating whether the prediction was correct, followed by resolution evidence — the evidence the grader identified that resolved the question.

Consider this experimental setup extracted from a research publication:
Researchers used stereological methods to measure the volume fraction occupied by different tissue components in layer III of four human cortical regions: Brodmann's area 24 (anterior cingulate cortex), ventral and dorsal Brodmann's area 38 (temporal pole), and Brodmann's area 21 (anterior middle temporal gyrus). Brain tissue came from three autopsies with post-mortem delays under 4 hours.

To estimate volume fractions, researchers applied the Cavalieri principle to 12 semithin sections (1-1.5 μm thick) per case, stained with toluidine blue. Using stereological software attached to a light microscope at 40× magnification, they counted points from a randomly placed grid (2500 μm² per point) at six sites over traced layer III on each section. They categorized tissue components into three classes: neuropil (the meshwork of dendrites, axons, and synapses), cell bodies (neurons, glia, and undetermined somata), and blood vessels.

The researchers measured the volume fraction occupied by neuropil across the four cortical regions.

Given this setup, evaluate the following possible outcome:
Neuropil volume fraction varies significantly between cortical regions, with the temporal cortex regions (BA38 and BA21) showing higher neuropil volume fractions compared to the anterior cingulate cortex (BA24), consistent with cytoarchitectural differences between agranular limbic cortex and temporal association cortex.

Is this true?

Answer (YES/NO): NO